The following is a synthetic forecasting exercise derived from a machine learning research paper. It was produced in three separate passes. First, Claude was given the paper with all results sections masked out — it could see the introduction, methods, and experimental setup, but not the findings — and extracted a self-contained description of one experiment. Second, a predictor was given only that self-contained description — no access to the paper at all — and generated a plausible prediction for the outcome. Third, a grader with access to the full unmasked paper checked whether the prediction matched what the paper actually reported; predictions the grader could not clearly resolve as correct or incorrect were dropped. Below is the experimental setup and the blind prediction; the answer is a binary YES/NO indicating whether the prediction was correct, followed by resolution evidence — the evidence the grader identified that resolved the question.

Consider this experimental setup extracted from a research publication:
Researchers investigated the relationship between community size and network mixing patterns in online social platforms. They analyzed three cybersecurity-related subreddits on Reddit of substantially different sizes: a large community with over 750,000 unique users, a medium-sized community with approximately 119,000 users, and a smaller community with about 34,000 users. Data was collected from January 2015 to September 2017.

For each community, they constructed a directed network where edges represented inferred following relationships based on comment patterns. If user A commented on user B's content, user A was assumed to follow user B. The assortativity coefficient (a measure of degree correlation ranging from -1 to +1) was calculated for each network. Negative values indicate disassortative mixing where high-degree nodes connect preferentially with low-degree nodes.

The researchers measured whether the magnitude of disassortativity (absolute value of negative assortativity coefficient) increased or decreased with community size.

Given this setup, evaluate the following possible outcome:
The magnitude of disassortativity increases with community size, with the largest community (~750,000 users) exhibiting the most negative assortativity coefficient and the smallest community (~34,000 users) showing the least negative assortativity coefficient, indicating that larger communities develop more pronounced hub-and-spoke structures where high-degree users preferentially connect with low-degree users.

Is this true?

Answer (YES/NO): NO